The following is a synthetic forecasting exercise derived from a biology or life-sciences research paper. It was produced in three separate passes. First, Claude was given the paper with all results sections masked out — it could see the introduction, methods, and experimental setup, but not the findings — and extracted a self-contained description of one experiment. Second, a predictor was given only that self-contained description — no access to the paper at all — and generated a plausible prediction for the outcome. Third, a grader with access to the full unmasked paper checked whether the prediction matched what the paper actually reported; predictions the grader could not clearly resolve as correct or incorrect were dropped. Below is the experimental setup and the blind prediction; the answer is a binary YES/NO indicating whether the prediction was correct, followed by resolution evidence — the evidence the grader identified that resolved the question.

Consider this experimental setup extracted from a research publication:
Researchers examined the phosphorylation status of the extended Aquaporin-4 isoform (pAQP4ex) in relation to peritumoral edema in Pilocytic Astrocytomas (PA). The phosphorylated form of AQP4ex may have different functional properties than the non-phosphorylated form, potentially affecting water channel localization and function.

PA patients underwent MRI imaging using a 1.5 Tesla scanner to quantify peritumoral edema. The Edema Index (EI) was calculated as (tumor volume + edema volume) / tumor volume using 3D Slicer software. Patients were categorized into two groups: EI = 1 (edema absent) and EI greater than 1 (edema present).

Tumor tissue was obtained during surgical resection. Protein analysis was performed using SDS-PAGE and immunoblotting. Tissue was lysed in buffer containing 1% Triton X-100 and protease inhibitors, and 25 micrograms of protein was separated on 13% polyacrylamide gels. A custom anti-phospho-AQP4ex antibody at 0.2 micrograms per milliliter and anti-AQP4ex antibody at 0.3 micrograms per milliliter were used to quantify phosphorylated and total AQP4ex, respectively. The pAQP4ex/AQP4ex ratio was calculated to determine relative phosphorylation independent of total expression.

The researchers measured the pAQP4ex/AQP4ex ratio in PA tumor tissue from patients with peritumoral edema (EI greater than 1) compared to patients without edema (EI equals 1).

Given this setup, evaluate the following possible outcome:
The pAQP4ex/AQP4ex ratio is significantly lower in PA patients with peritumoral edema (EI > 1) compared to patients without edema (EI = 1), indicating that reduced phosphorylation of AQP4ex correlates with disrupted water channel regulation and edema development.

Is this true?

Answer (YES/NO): YES